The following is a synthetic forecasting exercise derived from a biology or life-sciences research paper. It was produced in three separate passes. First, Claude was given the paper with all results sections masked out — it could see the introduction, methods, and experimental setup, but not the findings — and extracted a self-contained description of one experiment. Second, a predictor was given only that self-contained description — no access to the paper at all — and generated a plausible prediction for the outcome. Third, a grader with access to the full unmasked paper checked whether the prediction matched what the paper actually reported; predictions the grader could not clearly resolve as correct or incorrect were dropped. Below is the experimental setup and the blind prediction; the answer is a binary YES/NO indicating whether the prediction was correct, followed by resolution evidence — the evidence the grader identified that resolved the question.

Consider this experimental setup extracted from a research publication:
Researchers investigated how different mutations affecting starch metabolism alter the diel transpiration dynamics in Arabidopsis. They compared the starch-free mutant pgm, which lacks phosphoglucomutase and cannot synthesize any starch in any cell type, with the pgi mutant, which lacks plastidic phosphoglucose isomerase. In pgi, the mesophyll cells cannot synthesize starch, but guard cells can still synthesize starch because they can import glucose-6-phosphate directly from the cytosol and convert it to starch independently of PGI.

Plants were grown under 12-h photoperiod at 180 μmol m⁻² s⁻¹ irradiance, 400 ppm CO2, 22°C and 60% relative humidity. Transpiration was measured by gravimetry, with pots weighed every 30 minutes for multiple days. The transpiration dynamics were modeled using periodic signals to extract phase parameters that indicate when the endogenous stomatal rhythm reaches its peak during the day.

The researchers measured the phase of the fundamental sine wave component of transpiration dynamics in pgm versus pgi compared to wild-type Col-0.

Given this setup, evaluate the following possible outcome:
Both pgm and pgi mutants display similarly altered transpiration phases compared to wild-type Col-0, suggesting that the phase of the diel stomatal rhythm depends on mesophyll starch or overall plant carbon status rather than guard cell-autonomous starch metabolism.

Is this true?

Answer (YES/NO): NO